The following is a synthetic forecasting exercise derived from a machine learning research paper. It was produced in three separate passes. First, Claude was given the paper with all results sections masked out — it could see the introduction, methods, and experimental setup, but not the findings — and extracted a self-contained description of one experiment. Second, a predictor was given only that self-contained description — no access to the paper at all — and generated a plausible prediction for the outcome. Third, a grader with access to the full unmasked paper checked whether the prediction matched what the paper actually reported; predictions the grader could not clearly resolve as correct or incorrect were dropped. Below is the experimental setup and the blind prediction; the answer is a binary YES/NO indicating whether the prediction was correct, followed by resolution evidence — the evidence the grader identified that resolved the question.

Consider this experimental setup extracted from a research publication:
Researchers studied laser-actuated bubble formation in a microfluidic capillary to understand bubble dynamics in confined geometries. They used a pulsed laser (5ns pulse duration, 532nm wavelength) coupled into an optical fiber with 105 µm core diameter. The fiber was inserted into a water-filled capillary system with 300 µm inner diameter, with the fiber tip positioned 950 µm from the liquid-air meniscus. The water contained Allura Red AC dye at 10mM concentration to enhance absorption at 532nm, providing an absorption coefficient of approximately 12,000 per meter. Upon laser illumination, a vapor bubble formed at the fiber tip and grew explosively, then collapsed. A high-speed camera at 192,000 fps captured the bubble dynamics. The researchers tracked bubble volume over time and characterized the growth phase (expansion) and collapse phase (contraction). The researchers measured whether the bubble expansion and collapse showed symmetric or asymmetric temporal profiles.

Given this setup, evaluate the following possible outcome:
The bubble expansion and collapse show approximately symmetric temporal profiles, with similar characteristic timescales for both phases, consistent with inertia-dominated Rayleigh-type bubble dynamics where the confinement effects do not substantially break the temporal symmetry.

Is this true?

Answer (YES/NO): NO